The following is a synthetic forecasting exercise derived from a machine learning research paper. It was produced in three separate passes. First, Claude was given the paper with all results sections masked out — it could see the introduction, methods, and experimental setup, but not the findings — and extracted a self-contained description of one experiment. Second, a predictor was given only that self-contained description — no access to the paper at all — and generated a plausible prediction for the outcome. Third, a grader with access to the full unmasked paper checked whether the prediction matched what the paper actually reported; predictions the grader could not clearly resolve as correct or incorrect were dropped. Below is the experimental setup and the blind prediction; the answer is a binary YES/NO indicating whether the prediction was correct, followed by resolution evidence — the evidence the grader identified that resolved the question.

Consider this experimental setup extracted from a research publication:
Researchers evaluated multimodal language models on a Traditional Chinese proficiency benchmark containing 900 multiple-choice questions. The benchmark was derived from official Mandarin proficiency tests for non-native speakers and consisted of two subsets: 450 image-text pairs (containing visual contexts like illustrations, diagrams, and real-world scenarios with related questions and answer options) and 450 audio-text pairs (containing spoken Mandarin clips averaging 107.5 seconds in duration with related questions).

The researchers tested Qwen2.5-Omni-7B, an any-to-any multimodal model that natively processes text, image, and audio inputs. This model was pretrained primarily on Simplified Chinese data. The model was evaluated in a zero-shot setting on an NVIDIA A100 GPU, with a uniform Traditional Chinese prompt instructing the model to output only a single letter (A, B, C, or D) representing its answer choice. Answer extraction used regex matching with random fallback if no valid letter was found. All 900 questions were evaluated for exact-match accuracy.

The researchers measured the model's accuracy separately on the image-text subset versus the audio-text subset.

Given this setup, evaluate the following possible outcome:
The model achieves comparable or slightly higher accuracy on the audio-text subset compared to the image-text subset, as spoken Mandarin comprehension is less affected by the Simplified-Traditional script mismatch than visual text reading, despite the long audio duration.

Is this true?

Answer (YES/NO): NO